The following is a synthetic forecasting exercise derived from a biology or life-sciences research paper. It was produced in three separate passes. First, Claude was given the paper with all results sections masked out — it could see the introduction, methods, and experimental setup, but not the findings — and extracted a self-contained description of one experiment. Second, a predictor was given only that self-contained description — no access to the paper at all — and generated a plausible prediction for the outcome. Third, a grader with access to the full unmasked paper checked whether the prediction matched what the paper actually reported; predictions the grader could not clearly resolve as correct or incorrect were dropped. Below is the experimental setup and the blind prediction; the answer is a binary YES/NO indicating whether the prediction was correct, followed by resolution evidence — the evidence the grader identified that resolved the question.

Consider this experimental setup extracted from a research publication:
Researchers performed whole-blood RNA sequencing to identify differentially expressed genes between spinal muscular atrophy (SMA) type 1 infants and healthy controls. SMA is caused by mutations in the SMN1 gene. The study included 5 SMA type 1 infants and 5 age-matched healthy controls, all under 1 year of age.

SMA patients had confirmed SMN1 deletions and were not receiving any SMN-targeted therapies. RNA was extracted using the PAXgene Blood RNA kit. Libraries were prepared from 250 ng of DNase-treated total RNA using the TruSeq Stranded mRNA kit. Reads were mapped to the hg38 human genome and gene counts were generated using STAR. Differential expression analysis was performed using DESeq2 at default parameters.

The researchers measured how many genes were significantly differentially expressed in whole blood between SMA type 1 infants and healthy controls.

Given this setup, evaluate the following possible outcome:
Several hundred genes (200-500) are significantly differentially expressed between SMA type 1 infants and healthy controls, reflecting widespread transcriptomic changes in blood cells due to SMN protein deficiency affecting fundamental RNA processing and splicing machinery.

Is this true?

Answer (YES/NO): YES